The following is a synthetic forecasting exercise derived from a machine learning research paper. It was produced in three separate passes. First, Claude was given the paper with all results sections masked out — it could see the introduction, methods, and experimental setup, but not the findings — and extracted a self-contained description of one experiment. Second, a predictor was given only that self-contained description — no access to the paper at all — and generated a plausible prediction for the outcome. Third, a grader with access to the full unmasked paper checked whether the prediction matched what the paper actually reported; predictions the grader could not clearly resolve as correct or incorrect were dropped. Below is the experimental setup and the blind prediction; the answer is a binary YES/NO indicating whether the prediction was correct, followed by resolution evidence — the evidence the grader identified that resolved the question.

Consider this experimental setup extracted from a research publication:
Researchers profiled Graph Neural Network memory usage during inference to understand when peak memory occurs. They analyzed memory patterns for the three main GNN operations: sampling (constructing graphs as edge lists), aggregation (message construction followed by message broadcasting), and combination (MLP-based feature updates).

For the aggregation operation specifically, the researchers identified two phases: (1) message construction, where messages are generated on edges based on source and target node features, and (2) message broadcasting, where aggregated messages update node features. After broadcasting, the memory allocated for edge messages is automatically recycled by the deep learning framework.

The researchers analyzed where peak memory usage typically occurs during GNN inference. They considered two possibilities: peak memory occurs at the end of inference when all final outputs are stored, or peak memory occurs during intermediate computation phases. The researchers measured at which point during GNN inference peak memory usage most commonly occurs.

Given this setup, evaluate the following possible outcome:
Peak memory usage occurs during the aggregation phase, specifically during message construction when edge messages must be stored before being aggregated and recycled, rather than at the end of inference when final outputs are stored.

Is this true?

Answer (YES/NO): YES